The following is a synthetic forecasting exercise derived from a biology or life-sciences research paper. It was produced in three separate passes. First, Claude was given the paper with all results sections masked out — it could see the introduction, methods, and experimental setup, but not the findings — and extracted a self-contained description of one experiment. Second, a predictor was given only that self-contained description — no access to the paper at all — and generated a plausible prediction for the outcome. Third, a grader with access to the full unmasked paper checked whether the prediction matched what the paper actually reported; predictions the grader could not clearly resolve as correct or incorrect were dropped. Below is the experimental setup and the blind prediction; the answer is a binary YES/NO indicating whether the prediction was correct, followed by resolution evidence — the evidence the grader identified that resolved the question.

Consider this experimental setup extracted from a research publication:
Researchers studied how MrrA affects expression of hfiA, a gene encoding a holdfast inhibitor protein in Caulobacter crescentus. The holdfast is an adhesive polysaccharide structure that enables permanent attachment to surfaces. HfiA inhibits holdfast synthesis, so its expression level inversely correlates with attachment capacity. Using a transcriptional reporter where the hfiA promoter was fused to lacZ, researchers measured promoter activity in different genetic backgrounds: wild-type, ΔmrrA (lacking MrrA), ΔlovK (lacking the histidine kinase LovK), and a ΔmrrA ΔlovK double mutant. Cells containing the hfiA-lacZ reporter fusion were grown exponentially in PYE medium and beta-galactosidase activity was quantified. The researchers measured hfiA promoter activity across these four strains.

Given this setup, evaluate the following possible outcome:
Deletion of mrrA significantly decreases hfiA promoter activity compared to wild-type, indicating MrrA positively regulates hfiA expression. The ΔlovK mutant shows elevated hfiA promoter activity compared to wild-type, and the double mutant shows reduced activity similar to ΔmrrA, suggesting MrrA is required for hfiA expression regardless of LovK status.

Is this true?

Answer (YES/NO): NO